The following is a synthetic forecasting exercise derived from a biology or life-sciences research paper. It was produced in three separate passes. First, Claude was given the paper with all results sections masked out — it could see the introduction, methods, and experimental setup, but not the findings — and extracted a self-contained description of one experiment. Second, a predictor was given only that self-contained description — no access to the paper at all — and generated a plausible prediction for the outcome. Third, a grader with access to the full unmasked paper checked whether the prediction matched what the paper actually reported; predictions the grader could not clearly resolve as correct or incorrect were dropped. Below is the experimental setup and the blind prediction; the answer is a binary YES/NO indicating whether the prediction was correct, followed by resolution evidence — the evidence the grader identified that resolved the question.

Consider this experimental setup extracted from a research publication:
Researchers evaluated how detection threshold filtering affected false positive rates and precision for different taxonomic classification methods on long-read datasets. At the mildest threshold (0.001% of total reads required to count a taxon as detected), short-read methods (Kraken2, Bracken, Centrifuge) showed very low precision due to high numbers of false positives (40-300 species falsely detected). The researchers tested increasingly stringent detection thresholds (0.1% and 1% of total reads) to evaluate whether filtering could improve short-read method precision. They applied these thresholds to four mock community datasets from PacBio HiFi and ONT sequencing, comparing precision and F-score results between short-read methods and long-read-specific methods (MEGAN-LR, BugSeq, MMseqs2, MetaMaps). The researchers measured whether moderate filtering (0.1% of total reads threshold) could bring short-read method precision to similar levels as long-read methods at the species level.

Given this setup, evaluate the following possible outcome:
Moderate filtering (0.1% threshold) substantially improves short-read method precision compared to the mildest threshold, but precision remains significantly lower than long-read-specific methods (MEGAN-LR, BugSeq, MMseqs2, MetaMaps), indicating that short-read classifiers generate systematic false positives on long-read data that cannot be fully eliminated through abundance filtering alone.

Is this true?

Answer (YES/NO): YES